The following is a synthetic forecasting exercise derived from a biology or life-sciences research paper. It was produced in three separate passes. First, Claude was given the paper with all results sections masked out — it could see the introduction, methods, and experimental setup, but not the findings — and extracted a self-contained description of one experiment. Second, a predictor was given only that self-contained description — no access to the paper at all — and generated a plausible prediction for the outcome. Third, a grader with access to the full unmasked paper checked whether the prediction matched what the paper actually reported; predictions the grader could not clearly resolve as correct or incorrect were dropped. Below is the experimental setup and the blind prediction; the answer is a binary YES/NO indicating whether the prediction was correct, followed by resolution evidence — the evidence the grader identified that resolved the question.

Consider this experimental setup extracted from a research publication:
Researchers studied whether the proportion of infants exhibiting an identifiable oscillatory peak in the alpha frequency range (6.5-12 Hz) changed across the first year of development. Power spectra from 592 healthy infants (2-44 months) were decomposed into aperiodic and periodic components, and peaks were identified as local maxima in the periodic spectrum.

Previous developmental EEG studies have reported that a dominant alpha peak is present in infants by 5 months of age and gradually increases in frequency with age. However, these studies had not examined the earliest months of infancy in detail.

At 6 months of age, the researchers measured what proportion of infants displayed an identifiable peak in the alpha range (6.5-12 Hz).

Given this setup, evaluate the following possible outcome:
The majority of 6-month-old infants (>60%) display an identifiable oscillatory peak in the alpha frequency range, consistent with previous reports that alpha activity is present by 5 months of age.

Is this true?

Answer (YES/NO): NO